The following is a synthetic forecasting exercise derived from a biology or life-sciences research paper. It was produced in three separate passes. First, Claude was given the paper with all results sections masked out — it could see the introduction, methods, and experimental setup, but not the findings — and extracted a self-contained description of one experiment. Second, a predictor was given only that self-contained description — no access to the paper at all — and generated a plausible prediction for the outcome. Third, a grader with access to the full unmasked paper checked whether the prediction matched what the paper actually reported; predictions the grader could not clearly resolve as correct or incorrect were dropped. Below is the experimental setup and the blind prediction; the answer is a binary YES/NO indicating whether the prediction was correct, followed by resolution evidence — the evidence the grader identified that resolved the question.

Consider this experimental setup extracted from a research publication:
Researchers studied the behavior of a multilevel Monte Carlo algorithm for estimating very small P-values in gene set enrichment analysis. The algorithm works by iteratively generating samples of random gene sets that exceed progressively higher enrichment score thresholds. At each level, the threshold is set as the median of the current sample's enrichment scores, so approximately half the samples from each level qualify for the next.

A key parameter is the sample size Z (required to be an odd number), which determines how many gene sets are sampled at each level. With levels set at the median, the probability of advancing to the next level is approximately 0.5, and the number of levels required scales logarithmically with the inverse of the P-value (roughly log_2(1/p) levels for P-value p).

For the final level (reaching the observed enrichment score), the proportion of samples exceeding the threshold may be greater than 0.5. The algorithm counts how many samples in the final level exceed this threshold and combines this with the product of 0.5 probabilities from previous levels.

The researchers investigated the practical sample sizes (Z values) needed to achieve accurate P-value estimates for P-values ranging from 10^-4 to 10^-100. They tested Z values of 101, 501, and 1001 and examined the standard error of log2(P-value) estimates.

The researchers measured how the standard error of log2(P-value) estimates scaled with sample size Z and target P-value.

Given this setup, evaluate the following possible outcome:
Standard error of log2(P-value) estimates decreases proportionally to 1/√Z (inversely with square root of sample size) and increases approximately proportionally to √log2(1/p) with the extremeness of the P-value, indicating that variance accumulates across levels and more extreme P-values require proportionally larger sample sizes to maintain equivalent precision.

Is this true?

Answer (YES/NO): YES